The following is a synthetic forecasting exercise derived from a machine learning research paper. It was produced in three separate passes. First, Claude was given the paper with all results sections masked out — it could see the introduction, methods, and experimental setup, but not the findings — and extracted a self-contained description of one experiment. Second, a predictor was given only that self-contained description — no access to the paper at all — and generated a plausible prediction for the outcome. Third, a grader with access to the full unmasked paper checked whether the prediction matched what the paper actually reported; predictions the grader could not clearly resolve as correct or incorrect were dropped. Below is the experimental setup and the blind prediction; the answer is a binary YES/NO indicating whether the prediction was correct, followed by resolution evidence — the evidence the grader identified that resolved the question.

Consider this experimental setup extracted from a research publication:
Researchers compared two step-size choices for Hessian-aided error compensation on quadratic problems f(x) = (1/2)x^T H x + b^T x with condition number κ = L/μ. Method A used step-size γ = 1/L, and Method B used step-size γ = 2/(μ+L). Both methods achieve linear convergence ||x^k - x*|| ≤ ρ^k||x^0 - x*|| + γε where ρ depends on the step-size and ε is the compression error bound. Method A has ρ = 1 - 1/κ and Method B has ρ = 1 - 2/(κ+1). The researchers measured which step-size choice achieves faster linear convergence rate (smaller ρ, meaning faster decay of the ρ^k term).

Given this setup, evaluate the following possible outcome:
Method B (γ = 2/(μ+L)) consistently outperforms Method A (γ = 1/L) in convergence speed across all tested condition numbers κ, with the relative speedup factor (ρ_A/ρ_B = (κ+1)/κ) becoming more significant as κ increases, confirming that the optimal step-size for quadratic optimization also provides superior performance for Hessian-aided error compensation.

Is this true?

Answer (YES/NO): NO